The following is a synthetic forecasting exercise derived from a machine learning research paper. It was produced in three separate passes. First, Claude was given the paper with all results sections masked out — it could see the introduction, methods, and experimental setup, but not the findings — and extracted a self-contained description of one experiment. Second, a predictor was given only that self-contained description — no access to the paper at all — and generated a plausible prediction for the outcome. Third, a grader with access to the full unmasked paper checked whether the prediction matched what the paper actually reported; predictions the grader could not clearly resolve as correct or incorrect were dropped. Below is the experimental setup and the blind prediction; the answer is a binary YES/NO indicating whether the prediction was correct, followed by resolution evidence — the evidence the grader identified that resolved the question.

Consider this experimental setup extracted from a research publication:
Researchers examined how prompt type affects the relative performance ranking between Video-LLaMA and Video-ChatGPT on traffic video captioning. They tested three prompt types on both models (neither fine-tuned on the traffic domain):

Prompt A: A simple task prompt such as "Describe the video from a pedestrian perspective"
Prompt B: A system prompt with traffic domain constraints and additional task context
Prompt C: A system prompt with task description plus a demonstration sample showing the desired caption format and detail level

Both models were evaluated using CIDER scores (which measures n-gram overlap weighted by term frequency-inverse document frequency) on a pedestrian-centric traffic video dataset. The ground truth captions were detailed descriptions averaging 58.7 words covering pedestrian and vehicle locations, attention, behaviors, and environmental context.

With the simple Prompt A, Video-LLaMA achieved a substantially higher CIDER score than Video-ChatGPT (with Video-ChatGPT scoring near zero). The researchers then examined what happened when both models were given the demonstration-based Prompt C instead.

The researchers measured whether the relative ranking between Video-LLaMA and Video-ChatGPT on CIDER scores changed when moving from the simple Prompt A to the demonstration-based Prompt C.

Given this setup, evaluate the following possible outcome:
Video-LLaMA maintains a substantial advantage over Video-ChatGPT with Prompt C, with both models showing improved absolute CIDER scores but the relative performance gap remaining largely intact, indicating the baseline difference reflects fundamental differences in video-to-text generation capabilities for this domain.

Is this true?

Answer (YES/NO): NO